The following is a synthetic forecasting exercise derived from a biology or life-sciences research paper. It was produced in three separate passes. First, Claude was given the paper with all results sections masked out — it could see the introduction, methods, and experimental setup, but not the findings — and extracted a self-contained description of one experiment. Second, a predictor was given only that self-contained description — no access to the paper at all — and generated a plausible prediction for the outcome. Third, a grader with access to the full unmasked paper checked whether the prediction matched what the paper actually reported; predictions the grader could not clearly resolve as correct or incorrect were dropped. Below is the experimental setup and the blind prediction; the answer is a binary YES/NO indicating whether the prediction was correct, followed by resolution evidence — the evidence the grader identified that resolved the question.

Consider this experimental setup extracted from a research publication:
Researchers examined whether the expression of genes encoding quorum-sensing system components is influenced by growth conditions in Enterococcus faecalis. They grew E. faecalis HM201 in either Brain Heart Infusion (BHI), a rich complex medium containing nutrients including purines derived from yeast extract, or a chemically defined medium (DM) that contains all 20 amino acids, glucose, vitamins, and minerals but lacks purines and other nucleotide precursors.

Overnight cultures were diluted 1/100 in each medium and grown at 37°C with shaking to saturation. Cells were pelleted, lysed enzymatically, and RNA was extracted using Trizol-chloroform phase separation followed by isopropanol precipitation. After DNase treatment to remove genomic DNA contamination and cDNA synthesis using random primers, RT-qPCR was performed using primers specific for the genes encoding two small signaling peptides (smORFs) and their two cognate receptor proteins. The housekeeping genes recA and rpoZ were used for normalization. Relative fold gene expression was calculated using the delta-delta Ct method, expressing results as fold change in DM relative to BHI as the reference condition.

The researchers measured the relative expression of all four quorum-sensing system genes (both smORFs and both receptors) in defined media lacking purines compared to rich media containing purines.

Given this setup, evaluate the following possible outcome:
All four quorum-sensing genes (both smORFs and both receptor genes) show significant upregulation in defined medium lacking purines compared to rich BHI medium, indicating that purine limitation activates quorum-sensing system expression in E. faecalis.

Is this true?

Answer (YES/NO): NO